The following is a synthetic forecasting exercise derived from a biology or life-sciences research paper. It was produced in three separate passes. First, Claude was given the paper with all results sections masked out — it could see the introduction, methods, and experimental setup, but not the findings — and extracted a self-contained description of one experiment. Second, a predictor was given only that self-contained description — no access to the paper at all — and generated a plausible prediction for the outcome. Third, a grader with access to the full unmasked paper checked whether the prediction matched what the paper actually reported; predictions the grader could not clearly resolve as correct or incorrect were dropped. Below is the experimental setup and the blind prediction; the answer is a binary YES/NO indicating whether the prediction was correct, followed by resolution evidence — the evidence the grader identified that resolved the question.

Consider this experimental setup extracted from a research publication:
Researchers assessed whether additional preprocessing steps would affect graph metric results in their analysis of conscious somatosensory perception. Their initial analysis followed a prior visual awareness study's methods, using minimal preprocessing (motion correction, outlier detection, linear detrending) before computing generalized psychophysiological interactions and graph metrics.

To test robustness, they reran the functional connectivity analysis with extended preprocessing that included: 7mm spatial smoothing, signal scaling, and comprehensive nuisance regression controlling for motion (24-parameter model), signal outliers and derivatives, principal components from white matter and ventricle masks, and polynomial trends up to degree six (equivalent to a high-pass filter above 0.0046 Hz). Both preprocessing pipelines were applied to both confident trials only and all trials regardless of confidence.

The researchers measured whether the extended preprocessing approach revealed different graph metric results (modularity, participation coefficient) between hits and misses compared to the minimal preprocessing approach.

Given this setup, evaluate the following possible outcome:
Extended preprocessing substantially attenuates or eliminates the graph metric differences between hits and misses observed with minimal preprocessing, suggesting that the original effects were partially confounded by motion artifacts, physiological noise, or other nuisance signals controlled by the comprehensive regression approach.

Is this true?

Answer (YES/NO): NO